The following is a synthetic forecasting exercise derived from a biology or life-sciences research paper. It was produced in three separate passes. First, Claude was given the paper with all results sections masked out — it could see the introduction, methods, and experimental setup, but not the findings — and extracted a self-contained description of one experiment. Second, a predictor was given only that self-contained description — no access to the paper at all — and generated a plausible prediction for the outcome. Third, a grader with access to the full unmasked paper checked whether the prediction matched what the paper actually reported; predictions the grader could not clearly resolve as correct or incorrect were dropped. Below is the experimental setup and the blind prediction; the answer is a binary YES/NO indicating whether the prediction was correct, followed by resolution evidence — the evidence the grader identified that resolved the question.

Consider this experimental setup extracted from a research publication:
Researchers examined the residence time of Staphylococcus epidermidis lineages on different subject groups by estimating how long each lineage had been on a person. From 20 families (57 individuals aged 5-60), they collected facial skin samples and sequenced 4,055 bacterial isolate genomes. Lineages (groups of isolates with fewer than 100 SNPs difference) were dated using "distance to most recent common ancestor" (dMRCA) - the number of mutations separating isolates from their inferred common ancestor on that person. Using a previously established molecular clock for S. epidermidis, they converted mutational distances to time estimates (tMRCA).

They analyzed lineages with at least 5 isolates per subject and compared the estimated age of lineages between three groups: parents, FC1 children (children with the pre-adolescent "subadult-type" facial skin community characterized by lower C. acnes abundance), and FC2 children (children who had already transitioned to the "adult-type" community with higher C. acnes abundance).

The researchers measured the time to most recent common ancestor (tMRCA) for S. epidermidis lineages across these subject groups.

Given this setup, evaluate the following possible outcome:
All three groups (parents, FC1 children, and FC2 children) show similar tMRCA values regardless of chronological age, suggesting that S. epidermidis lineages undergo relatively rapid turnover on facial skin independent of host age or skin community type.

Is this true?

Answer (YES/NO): NO